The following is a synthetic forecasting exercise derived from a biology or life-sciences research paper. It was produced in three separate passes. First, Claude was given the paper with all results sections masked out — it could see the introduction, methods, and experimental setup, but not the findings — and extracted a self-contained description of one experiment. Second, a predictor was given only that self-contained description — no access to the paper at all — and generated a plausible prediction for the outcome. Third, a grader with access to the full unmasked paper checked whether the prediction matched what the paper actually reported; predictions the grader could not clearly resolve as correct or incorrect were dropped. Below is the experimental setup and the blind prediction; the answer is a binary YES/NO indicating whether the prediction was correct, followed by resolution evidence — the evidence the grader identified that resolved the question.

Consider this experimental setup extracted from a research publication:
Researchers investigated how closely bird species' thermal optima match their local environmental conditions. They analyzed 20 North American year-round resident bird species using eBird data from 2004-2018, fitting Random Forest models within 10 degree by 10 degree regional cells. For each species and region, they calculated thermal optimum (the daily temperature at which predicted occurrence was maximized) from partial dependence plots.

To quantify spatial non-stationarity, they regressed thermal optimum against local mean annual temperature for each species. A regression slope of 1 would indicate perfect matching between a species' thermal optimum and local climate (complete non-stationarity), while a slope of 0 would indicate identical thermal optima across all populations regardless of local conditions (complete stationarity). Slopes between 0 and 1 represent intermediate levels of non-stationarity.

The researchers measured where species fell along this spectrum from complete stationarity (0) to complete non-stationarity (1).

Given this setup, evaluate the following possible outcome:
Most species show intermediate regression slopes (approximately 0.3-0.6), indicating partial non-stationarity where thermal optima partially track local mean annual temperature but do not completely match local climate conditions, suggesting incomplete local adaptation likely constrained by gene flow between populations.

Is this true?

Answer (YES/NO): NO